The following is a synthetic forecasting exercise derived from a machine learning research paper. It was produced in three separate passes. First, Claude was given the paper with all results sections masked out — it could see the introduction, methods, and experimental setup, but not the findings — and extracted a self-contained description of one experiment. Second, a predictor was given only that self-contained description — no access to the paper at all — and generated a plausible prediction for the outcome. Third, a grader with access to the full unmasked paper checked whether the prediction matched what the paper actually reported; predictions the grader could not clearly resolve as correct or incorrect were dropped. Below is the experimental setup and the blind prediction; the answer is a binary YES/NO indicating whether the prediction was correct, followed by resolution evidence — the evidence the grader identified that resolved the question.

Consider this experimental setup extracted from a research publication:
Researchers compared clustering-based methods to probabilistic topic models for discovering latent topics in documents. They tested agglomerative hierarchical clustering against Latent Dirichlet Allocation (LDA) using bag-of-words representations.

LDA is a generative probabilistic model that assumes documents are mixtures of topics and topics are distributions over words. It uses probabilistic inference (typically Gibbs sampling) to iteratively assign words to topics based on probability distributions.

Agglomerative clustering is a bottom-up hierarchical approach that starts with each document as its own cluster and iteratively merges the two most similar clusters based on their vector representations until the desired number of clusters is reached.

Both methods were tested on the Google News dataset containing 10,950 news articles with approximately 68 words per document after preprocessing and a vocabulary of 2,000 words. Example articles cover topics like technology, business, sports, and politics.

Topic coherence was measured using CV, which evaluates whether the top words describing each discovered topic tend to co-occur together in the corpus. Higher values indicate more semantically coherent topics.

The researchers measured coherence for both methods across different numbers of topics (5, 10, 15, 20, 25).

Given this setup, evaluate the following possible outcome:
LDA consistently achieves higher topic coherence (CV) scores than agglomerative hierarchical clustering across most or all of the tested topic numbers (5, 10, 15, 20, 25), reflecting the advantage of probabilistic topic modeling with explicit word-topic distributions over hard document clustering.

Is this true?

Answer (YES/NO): NO